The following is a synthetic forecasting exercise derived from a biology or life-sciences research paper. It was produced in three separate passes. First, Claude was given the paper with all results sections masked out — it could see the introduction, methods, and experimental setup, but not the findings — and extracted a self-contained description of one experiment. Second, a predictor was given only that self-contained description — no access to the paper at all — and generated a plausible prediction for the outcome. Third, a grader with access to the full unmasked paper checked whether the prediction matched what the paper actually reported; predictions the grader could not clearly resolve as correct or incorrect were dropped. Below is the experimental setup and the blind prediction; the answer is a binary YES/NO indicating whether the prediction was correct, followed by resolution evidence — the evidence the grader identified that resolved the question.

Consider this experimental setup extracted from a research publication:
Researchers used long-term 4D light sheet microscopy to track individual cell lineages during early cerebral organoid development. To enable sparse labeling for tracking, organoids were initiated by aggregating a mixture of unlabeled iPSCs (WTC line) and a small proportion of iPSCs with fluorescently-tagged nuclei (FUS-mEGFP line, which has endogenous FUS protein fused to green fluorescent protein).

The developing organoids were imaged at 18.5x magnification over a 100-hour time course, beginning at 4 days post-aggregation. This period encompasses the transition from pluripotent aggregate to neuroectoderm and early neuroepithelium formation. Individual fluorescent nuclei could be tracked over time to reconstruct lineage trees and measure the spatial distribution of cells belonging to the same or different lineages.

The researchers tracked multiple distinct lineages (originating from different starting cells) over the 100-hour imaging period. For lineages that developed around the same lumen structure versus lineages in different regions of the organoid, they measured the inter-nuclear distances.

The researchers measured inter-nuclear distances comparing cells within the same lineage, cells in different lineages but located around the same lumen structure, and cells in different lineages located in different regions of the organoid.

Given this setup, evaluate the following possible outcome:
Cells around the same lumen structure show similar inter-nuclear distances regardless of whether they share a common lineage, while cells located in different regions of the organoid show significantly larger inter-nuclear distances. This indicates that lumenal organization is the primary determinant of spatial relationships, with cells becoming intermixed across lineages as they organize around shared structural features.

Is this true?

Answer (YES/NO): NO